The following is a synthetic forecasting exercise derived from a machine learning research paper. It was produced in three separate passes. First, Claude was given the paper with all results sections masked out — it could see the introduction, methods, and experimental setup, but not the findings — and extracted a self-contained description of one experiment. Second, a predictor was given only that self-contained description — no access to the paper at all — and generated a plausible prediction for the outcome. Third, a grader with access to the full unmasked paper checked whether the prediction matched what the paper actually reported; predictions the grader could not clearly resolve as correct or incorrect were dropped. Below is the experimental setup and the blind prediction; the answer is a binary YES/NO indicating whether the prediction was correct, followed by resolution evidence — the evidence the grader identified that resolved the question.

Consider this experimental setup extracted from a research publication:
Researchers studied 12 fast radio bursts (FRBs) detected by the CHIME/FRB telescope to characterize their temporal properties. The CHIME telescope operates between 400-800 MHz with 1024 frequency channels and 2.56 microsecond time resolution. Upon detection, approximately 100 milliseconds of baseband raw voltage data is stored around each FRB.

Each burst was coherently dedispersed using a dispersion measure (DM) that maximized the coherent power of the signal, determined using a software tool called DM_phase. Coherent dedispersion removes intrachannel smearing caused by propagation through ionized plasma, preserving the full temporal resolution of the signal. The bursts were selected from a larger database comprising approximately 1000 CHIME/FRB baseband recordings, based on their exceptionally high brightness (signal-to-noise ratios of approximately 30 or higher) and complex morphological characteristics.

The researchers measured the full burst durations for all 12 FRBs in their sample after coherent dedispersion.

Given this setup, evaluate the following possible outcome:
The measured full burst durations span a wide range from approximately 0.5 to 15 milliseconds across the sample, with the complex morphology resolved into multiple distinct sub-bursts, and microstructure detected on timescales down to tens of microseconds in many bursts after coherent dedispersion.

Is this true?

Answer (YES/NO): YES